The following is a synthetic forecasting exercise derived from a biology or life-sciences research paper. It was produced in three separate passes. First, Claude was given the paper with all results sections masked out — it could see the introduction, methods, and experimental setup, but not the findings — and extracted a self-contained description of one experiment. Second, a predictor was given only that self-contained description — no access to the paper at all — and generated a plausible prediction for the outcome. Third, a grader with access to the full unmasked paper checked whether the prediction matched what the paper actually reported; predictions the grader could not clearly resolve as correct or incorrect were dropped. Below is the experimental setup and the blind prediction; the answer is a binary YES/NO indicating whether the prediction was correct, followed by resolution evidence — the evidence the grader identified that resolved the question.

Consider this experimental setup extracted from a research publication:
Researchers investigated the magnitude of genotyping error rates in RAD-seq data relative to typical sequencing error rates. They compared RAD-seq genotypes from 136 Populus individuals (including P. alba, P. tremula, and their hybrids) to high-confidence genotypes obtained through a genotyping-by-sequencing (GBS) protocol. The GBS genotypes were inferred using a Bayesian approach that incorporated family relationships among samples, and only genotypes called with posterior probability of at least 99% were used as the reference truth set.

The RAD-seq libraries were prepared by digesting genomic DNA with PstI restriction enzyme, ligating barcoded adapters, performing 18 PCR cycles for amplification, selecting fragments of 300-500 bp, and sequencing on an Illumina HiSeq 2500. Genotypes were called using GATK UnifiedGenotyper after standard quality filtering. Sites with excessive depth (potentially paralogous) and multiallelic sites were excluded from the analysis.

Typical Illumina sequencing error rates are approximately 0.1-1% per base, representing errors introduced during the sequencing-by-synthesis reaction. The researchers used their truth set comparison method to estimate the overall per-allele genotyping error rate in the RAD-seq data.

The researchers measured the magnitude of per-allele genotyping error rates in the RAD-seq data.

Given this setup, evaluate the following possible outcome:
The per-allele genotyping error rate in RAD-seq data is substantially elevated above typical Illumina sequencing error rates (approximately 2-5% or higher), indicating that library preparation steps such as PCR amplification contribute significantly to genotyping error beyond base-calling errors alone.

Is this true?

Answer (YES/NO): YES